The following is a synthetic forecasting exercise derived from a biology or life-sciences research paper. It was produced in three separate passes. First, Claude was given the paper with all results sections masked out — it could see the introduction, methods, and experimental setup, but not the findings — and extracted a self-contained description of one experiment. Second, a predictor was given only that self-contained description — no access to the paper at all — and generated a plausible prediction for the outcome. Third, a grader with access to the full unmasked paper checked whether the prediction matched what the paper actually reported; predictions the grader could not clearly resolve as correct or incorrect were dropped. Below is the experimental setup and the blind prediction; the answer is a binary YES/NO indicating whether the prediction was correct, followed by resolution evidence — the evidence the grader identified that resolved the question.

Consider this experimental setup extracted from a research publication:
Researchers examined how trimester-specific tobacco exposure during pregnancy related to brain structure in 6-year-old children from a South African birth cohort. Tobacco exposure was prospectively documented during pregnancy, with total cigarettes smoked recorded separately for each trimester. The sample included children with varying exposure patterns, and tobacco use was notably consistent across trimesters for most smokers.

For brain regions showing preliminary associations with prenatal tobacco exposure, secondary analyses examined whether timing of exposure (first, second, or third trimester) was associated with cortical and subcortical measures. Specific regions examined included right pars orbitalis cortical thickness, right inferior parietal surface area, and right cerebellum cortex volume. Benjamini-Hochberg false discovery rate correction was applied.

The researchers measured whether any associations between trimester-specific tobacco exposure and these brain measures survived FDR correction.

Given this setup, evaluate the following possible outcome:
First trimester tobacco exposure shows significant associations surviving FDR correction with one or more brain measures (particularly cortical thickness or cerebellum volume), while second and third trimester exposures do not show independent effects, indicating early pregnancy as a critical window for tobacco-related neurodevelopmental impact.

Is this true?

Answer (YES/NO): NO